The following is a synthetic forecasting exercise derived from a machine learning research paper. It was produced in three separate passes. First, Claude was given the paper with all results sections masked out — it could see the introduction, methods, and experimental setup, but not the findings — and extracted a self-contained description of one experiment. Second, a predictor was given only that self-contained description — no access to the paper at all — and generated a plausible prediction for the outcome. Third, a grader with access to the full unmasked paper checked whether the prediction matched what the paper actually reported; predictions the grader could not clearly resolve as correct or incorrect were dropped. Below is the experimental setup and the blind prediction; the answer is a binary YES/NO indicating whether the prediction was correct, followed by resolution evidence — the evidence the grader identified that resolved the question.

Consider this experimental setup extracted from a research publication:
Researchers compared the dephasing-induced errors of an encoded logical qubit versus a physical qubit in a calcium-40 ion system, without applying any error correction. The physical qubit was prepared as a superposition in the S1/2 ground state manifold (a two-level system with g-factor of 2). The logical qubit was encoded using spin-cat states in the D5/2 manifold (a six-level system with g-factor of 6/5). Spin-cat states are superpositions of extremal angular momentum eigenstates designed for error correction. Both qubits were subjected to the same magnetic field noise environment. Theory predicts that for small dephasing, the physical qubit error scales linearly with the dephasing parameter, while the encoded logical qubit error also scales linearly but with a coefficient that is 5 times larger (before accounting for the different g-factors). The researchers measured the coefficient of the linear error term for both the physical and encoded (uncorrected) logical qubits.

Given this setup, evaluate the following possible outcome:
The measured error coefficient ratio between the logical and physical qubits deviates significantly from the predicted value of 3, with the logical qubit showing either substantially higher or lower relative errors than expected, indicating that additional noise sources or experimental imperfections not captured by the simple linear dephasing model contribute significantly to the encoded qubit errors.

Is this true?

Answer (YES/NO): NO